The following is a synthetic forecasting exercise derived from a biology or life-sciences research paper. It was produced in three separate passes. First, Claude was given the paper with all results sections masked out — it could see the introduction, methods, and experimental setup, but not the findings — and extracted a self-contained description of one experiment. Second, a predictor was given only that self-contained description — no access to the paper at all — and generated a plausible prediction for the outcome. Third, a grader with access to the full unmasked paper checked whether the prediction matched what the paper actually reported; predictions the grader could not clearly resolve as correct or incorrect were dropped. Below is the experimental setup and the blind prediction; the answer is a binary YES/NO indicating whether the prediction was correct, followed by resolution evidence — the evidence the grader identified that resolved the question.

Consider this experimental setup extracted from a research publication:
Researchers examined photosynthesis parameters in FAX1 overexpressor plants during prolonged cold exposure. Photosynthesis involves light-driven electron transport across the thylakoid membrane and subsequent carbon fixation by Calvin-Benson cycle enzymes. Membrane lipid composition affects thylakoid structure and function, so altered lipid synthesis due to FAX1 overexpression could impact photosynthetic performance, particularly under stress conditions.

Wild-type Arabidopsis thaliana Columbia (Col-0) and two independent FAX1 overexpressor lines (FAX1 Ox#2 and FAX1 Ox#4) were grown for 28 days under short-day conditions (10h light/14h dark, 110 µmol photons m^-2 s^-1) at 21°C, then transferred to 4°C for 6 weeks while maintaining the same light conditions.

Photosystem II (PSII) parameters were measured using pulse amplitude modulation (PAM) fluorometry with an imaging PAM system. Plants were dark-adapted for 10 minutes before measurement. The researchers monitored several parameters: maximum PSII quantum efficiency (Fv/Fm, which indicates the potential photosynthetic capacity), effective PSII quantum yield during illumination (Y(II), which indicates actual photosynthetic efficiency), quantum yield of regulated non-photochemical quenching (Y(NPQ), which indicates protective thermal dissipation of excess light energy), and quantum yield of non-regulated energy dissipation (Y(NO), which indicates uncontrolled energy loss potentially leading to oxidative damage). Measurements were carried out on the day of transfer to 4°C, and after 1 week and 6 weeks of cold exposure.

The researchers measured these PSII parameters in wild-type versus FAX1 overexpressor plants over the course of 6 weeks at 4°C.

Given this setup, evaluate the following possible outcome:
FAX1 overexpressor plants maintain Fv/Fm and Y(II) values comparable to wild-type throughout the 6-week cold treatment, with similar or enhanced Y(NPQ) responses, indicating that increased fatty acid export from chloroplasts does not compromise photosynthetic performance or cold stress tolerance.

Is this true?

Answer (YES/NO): NO